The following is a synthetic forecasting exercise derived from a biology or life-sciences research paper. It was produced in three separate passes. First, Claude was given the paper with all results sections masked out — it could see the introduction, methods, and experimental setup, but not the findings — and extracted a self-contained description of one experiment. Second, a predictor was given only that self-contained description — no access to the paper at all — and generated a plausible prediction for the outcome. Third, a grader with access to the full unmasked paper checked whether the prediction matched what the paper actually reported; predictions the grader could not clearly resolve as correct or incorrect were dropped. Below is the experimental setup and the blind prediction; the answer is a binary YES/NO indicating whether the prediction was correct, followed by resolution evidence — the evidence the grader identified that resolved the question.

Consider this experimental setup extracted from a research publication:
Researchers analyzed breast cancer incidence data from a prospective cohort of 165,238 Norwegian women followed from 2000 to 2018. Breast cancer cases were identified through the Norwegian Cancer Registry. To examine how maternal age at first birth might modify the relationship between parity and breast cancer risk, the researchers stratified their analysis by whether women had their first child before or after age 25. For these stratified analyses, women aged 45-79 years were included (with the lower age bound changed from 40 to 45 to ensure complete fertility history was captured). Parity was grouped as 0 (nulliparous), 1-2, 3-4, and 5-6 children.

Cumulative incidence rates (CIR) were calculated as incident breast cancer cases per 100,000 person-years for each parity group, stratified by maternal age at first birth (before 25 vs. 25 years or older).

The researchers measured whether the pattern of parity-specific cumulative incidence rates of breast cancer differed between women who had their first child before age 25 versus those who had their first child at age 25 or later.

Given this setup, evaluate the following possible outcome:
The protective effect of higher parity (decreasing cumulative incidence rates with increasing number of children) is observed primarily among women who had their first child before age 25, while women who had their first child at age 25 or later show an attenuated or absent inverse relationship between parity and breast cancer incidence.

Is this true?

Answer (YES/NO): NO